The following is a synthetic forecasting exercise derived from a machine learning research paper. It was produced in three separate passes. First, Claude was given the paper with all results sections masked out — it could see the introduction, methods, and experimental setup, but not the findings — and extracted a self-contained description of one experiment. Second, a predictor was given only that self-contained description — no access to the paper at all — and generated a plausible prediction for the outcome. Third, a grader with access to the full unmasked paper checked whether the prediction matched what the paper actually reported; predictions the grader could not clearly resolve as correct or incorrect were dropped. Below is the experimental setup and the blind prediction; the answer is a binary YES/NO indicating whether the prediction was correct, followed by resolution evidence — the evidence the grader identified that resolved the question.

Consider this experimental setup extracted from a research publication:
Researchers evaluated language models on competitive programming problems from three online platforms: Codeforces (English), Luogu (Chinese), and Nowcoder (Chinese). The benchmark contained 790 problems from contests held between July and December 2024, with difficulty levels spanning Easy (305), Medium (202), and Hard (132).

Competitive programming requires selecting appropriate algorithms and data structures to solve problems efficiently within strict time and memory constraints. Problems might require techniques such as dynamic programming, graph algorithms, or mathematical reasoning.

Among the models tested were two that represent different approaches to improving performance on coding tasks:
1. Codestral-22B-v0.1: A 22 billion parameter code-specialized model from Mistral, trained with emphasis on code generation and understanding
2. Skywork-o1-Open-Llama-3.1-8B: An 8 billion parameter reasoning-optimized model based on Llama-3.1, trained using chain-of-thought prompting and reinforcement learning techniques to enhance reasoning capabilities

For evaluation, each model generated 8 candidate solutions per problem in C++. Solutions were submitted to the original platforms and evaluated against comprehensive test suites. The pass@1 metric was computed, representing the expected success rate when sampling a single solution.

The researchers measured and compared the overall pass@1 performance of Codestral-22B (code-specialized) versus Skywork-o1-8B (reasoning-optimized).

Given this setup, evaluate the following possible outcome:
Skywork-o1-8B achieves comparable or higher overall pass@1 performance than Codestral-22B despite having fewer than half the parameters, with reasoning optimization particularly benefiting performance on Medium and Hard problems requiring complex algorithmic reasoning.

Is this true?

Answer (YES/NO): NO